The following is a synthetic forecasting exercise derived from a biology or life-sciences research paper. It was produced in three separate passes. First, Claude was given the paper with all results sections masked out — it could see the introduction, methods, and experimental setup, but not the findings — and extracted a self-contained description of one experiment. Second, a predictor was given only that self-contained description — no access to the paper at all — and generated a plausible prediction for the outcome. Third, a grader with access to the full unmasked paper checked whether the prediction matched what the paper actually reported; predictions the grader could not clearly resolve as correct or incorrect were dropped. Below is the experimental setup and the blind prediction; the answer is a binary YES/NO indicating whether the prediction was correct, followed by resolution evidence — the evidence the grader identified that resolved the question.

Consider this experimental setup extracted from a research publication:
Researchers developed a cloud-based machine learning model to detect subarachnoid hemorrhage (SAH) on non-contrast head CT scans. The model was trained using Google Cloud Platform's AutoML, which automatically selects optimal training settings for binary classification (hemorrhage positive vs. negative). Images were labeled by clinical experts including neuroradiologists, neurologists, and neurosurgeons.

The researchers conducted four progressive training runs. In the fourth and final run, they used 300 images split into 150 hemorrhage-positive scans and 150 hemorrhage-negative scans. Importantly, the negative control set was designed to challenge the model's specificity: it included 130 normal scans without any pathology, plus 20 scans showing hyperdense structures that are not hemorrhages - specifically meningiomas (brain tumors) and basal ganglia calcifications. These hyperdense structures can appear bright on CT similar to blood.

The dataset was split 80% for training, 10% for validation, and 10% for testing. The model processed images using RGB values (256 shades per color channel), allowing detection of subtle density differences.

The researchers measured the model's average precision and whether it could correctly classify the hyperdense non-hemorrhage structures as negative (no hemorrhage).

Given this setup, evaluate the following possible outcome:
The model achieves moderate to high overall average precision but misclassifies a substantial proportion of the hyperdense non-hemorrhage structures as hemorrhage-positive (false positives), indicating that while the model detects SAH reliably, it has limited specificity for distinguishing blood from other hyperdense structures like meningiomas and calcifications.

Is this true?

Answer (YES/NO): YES